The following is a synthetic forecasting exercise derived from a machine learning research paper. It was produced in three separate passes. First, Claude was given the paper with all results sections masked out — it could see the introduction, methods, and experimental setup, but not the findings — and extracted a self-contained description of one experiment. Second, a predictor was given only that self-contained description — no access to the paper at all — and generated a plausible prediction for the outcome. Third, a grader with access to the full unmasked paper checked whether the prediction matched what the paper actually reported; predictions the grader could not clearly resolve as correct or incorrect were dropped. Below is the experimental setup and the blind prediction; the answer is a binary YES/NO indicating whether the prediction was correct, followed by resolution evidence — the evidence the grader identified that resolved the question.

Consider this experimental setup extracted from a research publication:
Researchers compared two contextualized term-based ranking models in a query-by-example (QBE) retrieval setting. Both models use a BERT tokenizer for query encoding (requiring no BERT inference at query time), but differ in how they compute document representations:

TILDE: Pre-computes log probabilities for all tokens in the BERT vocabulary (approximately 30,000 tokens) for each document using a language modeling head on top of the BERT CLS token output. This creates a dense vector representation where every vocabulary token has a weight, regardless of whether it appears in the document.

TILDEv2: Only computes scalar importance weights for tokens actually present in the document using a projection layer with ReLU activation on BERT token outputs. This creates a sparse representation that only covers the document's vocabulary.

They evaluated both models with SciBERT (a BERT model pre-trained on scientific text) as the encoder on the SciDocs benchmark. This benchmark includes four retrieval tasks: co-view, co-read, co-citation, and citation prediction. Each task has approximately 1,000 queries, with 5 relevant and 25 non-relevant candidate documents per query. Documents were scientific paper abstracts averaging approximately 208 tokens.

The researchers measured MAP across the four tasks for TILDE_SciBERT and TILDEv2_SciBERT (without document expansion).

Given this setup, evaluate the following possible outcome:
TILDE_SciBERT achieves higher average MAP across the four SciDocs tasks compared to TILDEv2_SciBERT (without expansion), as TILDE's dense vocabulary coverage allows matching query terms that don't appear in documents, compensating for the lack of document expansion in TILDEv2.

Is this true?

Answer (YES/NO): YES